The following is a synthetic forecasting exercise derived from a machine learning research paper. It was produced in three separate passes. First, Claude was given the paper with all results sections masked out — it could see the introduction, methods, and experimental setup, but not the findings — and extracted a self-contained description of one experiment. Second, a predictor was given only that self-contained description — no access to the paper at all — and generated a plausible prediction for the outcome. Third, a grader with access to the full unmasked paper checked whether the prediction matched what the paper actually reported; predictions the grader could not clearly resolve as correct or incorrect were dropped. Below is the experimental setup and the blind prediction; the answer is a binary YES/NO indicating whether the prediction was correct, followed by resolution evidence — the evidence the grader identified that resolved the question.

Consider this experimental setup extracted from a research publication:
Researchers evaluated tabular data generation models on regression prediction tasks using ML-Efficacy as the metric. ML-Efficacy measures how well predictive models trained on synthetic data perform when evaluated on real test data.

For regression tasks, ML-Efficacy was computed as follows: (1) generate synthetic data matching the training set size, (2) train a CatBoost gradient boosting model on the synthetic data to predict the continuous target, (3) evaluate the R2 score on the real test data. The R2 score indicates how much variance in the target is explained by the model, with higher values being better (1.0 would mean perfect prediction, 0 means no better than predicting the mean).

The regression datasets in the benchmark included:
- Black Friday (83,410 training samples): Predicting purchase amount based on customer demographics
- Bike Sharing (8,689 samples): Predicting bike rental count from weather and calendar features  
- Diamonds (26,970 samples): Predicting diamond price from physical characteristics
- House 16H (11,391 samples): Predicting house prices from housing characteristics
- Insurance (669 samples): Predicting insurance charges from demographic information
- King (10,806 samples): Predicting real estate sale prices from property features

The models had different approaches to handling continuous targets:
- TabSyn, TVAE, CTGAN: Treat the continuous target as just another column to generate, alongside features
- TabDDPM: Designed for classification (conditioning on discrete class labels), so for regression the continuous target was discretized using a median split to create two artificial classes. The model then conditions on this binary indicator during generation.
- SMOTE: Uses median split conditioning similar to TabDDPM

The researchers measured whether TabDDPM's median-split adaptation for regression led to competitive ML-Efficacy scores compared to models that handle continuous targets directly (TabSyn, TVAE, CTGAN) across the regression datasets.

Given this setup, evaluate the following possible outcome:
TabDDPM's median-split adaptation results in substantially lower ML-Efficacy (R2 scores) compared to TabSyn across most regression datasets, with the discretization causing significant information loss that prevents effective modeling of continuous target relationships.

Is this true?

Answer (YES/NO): NO